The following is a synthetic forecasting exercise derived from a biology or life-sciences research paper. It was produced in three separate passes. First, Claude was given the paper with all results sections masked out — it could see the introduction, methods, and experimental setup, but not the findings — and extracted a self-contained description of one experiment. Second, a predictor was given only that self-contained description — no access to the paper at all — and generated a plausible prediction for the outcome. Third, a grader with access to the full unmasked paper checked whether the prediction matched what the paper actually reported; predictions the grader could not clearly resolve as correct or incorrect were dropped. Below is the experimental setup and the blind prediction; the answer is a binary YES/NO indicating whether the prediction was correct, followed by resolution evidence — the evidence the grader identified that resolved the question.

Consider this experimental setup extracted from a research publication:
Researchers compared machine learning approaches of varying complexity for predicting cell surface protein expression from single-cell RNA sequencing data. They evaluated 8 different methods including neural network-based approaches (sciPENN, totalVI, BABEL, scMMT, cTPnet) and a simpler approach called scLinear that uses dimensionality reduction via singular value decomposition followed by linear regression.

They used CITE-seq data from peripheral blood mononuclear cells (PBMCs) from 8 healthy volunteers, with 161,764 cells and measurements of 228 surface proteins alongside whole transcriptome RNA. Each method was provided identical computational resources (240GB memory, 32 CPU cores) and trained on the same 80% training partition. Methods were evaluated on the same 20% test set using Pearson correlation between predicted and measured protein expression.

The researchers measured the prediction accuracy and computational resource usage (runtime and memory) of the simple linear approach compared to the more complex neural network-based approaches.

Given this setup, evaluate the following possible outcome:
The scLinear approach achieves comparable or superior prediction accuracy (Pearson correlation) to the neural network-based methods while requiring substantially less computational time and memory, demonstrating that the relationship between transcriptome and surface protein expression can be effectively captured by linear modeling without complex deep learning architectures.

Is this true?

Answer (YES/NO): YES